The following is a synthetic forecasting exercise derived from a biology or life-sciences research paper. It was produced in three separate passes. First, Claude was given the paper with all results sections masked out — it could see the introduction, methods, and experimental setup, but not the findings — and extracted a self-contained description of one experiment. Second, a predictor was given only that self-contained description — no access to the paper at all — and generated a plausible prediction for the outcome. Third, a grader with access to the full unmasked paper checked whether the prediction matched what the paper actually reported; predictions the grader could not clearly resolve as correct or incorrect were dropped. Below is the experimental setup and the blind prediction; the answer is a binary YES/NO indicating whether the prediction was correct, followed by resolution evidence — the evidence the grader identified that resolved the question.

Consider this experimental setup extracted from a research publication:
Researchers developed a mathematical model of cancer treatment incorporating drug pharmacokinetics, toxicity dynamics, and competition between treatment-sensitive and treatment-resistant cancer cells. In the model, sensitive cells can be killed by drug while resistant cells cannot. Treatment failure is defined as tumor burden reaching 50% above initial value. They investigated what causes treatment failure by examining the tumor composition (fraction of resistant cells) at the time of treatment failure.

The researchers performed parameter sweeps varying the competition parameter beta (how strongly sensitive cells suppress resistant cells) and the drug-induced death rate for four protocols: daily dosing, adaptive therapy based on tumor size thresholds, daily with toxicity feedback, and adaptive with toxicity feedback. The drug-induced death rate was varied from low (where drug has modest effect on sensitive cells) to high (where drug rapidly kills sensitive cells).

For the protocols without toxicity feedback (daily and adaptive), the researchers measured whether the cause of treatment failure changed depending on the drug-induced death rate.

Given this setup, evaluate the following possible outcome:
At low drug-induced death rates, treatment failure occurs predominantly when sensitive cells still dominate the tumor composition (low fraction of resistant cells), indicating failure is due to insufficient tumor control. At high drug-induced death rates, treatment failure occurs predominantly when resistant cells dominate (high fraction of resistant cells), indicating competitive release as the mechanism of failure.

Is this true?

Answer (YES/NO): NO